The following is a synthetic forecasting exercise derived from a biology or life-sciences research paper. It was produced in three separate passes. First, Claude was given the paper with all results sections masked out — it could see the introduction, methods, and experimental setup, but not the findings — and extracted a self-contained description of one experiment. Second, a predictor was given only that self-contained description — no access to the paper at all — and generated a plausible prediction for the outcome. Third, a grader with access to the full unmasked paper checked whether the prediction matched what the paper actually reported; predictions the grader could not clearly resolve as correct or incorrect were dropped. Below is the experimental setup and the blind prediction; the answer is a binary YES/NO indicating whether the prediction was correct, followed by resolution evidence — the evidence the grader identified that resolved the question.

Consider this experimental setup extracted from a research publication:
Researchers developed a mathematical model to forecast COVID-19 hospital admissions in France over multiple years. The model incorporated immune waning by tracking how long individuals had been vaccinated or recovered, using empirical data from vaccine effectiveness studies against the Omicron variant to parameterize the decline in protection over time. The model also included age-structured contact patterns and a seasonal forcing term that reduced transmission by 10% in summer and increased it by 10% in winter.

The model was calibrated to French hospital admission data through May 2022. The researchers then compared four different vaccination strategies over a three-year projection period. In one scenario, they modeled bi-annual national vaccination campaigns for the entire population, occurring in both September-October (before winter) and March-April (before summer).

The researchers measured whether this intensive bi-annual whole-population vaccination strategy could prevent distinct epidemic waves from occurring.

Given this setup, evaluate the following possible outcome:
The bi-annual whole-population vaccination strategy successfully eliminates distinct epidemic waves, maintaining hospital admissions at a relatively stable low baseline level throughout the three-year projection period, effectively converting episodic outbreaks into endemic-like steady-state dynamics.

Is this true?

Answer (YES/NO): NO